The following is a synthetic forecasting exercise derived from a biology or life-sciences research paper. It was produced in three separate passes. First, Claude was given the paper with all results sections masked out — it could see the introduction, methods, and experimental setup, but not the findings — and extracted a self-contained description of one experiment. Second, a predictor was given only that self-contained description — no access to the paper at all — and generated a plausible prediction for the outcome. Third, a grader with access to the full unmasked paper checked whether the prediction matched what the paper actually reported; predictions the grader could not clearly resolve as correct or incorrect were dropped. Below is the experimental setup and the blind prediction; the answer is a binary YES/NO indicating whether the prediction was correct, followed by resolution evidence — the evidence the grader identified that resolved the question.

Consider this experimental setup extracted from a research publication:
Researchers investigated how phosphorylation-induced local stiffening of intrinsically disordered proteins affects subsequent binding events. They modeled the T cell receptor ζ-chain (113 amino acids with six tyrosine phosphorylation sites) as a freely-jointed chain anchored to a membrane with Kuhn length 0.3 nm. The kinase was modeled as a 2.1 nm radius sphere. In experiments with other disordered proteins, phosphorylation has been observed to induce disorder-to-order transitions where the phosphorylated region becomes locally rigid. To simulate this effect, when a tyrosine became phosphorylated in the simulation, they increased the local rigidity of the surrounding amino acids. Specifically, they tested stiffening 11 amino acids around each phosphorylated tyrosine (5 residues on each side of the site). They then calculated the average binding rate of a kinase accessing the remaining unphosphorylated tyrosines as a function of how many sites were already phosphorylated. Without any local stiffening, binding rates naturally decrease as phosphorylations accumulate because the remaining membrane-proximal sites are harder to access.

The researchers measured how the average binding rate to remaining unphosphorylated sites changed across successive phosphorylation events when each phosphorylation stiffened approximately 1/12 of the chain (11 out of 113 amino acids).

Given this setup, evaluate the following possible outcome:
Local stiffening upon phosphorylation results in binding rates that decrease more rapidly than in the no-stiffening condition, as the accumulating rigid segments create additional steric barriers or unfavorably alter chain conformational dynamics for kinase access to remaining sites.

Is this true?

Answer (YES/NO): NO